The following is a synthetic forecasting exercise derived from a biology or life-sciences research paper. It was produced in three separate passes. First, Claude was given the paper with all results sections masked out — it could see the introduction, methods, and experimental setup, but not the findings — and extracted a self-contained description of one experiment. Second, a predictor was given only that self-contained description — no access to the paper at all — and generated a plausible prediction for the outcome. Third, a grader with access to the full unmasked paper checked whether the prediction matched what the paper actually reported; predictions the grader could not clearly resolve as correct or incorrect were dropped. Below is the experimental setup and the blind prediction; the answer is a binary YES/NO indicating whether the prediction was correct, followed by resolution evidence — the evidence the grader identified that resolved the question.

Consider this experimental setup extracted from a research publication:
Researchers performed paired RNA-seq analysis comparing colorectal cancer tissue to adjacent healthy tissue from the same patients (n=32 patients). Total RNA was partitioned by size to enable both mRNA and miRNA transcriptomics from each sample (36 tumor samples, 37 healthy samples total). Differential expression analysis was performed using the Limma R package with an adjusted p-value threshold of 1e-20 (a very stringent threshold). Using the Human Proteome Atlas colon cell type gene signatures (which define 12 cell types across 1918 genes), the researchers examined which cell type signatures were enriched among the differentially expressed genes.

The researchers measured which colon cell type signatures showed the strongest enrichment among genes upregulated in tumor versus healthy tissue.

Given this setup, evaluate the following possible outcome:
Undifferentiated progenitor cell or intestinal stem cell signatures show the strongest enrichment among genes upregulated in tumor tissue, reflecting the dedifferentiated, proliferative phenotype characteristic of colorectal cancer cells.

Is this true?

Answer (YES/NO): NO